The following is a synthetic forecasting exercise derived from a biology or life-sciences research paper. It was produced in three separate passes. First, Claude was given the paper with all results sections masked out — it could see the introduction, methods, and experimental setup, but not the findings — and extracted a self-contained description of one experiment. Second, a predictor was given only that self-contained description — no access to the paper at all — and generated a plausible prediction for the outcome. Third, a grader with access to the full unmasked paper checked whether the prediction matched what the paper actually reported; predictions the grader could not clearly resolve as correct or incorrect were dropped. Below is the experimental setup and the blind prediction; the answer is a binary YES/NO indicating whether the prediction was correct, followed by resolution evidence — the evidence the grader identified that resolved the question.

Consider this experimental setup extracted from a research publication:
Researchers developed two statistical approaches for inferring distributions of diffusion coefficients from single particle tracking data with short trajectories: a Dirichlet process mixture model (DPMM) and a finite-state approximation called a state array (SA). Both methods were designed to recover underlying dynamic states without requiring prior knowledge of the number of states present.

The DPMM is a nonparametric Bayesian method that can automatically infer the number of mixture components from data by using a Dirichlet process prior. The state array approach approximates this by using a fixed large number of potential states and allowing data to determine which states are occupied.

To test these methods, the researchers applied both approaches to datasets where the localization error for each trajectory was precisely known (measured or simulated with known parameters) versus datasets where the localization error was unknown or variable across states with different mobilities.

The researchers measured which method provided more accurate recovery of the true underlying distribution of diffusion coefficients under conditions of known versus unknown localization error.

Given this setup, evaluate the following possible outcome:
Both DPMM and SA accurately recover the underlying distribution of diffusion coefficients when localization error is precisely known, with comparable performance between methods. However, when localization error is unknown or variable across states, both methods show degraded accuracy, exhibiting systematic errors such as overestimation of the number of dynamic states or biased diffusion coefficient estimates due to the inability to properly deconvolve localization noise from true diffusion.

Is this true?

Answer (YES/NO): NO